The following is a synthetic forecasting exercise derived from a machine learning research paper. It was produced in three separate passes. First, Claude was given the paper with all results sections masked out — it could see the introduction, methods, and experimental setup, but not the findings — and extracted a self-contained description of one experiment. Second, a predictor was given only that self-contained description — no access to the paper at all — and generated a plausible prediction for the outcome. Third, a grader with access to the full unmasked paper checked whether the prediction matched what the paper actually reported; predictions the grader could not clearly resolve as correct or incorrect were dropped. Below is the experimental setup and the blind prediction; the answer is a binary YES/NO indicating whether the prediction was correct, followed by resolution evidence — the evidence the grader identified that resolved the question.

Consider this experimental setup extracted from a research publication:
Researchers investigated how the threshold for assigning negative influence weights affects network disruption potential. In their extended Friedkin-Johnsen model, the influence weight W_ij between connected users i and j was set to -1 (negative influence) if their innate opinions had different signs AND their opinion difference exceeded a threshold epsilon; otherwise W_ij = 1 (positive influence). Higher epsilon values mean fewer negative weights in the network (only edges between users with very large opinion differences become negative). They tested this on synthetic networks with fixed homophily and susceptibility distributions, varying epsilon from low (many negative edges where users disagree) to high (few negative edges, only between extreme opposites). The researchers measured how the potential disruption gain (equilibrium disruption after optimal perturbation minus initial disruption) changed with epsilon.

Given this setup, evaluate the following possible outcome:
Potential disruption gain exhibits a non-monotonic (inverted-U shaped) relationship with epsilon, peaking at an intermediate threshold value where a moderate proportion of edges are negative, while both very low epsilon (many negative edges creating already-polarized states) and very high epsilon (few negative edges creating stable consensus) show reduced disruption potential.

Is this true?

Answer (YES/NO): NO